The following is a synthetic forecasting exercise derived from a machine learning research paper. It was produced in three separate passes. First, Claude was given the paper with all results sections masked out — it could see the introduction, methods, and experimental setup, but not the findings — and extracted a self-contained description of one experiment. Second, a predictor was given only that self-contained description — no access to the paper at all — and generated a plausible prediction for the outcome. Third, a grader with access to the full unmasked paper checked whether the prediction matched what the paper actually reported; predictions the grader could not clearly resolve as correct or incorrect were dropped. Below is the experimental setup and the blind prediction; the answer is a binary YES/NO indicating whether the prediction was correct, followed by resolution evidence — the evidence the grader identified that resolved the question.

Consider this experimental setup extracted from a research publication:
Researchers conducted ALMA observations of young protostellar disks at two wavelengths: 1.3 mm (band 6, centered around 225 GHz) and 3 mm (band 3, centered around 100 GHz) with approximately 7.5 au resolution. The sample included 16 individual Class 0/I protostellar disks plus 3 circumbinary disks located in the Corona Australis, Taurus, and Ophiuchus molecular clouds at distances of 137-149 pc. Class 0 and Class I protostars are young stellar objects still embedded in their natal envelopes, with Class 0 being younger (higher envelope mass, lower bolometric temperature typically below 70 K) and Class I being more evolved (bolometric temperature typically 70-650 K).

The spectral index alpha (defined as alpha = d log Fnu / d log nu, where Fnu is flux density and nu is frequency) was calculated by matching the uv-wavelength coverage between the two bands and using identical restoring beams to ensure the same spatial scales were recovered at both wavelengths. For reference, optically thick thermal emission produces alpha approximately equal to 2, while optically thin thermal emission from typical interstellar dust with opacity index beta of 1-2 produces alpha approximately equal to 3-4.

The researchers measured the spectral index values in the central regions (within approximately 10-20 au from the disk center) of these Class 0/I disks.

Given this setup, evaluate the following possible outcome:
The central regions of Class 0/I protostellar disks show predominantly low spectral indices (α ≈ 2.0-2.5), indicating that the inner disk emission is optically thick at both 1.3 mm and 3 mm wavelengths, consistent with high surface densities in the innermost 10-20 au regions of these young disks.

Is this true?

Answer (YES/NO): YES